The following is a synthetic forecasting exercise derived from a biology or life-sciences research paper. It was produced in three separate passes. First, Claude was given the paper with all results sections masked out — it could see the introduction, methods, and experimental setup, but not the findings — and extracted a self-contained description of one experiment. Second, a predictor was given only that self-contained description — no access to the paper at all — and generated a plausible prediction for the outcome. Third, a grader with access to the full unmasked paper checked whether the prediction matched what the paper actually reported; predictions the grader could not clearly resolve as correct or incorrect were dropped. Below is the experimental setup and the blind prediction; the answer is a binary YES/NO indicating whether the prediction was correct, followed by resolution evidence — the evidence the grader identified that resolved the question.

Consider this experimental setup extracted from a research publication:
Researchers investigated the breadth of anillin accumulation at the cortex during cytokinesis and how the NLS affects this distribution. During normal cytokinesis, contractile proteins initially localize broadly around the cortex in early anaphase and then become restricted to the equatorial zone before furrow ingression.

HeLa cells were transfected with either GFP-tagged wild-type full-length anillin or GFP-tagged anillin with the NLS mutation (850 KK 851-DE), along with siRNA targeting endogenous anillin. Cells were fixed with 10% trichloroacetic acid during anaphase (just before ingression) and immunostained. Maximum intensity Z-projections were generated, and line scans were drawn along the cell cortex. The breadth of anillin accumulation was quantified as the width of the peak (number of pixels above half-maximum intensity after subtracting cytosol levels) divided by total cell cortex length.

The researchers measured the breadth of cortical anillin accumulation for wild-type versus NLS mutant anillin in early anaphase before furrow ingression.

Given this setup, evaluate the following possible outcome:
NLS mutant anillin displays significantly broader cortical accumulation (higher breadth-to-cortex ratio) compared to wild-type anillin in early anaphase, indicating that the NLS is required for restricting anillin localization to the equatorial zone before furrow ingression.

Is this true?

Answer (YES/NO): NO